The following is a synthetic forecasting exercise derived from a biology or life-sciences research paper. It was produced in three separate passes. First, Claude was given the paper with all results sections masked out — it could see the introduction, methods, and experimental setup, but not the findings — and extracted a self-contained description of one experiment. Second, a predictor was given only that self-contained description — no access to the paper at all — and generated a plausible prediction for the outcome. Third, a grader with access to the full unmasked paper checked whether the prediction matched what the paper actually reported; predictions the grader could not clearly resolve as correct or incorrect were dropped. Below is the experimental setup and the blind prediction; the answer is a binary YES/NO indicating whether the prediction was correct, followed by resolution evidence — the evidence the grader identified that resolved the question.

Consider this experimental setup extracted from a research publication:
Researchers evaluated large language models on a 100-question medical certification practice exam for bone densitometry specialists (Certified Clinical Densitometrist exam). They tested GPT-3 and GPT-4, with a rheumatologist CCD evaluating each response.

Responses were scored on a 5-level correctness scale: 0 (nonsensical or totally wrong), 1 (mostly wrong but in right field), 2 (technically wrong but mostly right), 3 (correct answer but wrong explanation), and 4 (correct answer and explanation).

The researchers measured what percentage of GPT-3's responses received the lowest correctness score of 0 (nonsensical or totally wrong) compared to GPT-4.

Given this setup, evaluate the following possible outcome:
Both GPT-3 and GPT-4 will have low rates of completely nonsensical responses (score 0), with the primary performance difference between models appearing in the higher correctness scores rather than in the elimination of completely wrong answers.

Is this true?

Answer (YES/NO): NO